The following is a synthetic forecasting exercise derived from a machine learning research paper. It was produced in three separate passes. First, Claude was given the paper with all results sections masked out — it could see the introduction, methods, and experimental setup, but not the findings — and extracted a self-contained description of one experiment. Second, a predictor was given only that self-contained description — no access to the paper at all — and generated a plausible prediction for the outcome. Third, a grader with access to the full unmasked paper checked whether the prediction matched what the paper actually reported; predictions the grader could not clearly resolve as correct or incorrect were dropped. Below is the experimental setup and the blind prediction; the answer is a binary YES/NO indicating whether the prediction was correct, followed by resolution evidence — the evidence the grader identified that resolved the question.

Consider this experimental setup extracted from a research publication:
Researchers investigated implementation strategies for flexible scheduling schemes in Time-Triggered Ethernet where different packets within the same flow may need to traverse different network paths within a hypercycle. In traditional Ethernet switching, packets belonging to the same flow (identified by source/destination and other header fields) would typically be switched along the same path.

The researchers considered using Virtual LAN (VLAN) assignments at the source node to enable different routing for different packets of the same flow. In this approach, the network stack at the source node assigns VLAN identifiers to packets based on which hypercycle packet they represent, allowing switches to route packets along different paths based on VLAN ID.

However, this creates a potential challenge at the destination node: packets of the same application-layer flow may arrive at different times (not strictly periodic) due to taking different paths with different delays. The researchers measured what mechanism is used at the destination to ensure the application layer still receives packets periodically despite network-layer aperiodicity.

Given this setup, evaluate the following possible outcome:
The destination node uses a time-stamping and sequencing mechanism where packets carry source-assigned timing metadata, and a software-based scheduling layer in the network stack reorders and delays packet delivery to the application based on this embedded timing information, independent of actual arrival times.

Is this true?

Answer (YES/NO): NO